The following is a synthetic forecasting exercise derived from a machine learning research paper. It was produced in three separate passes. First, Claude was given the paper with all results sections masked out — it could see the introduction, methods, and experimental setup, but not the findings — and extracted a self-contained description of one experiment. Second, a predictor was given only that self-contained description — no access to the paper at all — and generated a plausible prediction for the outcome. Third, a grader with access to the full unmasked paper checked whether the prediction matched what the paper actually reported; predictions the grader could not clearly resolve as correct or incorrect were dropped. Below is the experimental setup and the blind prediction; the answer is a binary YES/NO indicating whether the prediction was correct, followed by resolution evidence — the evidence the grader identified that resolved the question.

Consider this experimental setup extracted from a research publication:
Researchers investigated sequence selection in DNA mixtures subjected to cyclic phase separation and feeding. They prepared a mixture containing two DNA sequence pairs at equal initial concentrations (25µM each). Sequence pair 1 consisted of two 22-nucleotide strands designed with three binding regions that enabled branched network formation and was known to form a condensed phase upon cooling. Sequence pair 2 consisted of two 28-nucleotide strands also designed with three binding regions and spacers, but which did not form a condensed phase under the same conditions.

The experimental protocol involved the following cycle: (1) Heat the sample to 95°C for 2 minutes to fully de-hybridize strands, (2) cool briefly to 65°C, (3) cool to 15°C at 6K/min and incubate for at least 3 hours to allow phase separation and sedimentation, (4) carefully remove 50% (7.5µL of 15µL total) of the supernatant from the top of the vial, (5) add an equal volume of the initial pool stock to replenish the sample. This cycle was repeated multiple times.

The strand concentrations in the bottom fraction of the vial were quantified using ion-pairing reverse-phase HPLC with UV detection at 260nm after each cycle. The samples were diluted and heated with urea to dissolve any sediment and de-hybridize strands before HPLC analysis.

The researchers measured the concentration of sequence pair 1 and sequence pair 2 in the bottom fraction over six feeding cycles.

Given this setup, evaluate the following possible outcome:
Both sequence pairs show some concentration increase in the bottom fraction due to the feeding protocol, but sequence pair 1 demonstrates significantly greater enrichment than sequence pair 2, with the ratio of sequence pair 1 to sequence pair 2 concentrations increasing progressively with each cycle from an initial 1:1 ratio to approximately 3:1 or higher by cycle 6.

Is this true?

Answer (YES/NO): NO